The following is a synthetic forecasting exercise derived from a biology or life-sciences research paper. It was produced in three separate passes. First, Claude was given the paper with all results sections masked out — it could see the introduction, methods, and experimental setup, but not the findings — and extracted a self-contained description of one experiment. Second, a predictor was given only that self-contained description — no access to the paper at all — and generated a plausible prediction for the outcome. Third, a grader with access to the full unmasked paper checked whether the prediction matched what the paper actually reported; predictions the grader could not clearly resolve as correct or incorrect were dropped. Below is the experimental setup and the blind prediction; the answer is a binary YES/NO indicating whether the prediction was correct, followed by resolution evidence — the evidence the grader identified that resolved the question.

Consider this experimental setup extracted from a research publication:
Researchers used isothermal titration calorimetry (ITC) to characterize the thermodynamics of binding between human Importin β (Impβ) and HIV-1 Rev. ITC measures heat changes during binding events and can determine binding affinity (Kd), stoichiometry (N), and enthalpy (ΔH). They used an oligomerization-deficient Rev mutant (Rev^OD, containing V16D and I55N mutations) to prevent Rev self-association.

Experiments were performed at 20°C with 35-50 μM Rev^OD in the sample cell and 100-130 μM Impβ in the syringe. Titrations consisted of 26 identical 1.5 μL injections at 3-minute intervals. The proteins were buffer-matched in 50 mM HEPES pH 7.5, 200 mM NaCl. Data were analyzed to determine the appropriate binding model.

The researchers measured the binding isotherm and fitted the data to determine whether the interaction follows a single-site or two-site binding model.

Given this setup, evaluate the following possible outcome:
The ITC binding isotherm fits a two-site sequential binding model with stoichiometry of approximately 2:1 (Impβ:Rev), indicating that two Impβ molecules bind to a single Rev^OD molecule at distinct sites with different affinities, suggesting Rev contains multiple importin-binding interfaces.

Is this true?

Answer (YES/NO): NO